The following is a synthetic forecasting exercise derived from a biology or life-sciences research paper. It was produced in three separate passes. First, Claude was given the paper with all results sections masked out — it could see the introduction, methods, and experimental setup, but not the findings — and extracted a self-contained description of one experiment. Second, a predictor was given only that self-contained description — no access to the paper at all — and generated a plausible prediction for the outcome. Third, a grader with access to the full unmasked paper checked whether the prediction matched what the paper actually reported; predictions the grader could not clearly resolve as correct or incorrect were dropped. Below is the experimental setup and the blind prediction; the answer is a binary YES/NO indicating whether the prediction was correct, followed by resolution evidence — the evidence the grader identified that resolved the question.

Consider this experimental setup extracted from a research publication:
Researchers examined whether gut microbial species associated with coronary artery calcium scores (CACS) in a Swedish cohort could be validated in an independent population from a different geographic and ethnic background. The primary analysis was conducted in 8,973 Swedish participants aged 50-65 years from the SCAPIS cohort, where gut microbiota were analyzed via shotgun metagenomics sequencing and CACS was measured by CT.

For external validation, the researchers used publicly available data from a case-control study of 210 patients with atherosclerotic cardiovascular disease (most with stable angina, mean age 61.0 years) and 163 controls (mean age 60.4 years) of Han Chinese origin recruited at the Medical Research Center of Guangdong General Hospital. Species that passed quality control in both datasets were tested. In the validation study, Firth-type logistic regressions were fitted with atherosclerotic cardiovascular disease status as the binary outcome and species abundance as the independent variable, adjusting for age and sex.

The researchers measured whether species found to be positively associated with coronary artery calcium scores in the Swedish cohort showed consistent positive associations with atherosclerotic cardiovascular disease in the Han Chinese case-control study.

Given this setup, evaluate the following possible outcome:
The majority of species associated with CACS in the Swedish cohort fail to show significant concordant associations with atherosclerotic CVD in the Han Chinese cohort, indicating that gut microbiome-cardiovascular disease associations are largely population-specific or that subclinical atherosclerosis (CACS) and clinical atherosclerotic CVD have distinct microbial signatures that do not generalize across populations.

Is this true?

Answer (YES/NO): NO